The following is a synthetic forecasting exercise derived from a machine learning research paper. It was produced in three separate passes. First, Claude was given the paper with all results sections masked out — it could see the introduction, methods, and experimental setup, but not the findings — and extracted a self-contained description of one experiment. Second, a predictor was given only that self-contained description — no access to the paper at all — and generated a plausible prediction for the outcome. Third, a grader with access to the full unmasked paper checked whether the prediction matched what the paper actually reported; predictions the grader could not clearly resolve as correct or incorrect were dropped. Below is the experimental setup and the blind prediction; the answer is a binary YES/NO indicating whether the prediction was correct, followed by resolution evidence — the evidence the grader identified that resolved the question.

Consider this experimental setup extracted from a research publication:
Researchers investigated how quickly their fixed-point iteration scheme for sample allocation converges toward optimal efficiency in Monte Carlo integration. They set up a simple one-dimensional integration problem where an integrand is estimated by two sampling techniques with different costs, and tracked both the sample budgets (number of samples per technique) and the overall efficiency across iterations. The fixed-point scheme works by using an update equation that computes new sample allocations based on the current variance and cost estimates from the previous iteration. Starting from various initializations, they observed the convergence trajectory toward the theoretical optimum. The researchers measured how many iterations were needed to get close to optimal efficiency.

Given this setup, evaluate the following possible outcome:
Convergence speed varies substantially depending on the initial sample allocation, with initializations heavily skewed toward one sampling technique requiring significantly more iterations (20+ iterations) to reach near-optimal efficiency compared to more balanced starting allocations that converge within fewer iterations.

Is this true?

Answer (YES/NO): NO